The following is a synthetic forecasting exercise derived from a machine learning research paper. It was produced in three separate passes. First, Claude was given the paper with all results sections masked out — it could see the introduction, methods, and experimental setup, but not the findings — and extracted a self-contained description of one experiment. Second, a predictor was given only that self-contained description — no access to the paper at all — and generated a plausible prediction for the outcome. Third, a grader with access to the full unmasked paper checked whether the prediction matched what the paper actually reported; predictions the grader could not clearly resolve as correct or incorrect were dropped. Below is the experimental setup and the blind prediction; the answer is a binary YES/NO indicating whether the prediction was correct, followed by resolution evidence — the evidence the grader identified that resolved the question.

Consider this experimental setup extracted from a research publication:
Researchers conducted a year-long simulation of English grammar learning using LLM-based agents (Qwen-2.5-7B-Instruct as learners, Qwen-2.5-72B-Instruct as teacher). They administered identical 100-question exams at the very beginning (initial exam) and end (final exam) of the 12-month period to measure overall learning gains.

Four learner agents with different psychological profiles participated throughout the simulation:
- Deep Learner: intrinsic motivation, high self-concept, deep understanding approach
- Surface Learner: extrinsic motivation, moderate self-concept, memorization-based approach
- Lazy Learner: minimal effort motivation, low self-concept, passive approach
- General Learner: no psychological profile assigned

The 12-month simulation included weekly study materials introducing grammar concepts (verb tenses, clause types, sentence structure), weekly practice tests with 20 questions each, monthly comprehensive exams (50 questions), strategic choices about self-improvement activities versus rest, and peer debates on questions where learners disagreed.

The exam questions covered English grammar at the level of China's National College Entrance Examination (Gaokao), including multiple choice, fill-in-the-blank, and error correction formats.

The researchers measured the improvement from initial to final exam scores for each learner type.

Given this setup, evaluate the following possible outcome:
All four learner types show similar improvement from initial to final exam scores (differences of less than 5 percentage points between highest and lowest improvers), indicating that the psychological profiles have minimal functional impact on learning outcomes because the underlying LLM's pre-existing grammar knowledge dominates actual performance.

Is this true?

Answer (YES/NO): NO